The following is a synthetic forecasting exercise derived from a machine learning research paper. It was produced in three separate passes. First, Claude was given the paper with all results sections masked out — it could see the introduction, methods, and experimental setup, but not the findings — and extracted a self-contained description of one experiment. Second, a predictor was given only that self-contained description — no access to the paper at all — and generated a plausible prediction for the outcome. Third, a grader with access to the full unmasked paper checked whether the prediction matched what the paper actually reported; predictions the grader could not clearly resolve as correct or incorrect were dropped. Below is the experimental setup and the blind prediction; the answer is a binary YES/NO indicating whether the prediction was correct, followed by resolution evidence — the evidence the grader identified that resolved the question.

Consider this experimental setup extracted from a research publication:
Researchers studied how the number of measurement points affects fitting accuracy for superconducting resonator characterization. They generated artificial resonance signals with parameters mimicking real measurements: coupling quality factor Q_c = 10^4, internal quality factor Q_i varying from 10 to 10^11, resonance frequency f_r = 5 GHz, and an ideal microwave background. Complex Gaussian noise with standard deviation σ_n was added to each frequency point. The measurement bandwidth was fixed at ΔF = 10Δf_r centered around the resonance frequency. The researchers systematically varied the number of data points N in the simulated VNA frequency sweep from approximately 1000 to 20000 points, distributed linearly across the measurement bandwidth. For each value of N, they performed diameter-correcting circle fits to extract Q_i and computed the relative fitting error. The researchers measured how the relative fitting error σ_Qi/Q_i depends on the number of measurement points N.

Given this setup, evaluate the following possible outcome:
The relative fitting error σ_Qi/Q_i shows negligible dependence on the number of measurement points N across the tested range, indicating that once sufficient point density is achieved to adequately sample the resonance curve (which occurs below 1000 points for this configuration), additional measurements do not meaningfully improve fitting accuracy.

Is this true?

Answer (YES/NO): NO